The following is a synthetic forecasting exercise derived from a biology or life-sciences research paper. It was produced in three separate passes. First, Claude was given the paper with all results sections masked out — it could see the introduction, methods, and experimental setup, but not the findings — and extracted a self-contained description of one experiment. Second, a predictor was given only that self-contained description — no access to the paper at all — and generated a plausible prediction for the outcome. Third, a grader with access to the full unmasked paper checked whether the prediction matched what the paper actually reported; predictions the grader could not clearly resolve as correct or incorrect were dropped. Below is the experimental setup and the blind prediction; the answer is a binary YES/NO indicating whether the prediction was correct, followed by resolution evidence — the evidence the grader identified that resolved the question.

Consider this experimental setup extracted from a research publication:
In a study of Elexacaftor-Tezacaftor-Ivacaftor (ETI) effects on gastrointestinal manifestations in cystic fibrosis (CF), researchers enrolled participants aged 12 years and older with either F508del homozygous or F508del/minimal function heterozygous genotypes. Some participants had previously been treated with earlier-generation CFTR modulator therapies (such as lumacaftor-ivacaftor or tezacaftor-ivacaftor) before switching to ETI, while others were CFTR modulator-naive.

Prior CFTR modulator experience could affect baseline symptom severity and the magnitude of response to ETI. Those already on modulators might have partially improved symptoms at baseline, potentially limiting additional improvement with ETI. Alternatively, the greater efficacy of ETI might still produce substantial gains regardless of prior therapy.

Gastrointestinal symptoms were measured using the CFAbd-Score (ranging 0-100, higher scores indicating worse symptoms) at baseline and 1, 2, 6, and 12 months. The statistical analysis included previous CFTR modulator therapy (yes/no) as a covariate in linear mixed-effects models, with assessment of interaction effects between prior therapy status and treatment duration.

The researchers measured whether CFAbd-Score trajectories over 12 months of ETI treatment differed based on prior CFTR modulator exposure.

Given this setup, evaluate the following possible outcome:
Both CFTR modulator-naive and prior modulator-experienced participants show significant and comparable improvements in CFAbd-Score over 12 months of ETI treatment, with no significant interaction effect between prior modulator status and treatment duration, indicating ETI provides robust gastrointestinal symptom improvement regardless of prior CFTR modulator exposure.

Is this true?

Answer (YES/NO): YES